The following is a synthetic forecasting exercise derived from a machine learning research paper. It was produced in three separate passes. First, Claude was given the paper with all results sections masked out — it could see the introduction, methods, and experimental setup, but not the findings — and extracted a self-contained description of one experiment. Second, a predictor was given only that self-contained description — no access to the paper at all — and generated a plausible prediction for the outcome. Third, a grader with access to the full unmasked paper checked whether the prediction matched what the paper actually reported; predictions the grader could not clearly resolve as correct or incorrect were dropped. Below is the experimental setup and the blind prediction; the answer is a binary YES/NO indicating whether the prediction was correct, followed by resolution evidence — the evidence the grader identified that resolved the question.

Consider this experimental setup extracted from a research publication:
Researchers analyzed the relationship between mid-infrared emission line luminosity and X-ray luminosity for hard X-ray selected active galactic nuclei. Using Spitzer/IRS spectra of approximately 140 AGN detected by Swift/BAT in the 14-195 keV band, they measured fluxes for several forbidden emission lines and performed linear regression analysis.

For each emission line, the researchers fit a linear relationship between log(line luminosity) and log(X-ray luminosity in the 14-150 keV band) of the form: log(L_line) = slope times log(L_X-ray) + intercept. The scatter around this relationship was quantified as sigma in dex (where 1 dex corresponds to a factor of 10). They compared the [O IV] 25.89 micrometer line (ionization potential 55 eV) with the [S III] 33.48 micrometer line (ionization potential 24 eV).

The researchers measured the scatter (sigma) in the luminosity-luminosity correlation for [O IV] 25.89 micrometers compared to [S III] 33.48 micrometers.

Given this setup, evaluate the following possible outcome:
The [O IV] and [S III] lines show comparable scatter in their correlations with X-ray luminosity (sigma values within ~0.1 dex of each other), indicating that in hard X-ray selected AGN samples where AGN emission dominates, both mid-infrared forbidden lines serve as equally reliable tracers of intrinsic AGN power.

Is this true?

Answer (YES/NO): NO